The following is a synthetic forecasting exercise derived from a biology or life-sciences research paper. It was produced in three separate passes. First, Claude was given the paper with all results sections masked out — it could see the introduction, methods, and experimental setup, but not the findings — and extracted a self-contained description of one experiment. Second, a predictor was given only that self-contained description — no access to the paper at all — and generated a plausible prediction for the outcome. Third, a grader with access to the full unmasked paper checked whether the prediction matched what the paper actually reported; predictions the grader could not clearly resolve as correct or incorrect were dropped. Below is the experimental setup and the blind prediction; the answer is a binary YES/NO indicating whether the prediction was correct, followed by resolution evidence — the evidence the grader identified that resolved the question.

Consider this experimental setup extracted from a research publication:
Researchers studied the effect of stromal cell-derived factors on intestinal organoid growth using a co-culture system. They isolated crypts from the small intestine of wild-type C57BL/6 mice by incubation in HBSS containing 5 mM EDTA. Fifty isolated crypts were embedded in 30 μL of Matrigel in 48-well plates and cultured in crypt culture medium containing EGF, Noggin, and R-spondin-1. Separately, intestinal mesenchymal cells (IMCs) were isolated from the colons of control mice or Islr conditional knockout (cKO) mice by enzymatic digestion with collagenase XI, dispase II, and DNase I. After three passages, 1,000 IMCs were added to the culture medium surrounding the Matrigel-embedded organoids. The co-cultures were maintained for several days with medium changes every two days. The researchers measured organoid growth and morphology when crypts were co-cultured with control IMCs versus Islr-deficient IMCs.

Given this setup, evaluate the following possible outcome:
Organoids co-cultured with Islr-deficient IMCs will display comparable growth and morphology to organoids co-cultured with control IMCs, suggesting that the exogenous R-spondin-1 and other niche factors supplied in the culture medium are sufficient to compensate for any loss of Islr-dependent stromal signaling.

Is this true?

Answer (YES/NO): NO